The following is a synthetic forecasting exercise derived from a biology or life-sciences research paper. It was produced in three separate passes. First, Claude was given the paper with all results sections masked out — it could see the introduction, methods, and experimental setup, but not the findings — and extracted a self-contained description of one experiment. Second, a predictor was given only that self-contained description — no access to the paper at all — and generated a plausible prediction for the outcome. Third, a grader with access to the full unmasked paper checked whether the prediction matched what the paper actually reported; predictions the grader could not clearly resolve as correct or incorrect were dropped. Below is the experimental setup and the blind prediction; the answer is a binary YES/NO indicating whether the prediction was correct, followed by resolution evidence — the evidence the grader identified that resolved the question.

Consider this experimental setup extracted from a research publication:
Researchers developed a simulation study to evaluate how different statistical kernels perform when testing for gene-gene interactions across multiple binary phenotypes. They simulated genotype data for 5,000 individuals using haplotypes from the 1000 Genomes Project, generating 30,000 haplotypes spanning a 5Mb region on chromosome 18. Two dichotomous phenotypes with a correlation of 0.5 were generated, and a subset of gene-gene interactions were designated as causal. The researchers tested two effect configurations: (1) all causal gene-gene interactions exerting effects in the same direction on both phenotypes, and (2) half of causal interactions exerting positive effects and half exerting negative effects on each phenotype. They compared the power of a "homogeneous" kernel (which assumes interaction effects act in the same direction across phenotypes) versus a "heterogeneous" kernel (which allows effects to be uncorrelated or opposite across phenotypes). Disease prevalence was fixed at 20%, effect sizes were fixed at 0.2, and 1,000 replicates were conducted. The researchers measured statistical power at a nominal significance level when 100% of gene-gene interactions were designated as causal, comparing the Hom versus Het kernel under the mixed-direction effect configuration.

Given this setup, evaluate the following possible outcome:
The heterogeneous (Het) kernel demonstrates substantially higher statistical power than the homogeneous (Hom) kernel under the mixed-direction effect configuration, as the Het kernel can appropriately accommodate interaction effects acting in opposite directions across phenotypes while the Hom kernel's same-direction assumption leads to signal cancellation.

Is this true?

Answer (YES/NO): YES